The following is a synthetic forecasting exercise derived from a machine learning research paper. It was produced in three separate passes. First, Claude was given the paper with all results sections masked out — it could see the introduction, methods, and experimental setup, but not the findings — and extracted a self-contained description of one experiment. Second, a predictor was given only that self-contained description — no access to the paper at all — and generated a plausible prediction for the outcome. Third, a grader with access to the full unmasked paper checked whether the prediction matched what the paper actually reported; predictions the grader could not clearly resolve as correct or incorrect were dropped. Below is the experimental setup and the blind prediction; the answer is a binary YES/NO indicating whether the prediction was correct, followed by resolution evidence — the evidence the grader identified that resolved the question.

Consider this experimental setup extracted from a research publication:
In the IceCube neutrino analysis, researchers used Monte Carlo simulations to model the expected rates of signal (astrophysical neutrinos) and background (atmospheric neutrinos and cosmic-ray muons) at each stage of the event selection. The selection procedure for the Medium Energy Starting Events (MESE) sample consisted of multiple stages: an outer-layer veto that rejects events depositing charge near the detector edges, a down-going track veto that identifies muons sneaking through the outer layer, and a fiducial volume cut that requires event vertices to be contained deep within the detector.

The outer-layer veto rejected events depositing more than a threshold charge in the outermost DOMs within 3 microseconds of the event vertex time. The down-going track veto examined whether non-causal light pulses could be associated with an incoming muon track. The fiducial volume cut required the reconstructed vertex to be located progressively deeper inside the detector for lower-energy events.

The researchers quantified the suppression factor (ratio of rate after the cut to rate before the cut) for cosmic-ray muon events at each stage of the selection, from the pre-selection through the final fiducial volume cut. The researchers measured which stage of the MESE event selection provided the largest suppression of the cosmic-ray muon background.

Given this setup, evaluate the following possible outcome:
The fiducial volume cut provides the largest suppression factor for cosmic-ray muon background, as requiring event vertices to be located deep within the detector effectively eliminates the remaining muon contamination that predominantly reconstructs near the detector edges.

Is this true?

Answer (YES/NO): YES